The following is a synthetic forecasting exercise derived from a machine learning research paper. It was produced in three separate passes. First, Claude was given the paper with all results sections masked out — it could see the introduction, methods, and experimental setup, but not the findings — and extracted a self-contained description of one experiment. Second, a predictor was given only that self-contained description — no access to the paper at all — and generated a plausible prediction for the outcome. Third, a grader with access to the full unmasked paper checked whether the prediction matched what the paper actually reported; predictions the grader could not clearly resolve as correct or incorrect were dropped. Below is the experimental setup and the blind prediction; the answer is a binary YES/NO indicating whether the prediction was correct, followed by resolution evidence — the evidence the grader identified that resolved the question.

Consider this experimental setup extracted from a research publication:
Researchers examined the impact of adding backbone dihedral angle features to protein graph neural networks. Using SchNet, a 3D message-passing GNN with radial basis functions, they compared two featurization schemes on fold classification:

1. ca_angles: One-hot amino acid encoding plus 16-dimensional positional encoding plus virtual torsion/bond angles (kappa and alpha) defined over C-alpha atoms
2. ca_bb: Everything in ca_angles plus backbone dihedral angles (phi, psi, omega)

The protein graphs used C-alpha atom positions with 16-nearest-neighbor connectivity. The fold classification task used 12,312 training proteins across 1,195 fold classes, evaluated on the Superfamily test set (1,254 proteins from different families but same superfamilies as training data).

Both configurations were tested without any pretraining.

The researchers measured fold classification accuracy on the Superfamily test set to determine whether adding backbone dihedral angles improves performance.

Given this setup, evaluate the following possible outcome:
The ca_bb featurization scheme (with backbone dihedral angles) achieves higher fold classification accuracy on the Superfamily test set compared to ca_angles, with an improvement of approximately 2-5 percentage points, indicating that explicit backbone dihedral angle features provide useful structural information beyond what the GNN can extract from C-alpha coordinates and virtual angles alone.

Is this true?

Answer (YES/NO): NO